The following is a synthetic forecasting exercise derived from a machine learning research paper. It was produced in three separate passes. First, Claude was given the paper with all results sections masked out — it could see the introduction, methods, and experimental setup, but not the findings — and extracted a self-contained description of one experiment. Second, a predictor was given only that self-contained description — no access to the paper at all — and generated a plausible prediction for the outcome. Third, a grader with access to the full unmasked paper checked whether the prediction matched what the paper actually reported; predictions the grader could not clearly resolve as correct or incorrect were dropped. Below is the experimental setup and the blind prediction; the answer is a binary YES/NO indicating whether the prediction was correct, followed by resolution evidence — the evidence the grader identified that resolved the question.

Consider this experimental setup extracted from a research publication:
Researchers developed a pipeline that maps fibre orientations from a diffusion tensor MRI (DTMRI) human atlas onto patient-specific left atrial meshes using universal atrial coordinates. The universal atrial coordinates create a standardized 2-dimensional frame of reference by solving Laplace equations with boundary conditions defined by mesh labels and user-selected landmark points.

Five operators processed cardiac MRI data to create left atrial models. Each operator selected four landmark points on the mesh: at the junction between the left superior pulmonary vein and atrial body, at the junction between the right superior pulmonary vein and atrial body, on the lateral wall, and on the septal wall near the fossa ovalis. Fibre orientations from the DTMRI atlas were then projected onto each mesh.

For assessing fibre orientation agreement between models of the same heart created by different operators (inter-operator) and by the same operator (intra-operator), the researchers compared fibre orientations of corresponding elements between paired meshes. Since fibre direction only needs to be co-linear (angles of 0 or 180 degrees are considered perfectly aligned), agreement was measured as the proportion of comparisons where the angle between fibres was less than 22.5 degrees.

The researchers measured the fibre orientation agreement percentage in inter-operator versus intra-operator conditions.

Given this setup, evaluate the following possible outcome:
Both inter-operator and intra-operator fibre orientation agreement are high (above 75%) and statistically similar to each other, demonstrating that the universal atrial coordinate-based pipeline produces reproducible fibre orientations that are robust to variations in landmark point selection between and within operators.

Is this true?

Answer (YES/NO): NO